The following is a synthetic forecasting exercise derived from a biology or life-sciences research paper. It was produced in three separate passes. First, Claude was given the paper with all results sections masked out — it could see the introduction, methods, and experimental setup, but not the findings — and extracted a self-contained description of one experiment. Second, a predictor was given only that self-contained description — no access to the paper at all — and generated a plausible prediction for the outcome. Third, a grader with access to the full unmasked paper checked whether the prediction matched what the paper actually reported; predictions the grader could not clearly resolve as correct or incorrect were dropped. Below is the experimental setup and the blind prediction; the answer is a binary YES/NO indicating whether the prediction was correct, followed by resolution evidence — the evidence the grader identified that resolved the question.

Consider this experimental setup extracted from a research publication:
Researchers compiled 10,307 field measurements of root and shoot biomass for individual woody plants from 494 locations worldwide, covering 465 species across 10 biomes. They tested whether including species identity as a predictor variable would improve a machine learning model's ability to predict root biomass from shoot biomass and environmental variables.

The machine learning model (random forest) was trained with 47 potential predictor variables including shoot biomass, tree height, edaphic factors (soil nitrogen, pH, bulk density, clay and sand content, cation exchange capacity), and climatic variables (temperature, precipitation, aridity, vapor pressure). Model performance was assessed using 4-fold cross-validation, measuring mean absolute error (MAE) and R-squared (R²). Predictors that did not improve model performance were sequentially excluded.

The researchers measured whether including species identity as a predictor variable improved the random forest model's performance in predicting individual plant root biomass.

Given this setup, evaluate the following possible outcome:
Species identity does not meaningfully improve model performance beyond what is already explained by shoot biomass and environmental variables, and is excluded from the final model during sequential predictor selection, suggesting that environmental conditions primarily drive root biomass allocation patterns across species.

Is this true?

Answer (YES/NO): YES